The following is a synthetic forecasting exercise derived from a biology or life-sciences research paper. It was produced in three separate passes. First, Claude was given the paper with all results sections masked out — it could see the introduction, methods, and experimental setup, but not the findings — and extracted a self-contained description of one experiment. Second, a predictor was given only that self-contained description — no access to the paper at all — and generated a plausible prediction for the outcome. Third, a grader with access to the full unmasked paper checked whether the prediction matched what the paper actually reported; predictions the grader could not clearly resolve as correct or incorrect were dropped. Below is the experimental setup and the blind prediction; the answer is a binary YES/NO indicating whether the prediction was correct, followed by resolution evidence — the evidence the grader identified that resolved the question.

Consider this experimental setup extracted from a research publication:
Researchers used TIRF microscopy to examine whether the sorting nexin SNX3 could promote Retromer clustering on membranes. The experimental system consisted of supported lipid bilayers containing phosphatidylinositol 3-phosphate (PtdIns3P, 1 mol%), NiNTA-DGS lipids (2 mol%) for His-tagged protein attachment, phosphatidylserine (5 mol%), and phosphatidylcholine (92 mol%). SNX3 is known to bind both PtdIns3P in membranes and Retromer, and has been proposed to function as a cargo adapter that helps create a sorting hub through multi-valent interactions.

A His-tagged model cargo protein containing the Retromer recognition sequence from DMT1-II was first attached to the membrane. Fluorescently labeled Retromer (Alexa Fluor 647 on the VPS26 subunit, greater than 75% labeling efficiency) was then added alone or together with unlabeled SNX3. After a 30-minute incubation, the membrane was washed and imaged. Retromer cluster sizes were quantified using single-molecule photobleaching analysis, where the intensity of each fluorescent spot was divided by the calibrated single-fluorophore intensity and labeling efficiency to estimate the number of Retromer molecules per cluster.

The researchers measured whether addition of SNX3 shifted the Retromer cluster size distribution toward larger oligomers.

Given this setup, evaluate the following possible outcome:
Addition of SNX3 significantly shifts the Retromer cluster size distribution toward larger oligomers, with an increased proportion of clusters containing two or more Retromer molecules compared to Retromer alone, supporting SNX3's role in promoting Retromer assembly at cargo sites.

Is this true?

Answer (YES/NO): NO